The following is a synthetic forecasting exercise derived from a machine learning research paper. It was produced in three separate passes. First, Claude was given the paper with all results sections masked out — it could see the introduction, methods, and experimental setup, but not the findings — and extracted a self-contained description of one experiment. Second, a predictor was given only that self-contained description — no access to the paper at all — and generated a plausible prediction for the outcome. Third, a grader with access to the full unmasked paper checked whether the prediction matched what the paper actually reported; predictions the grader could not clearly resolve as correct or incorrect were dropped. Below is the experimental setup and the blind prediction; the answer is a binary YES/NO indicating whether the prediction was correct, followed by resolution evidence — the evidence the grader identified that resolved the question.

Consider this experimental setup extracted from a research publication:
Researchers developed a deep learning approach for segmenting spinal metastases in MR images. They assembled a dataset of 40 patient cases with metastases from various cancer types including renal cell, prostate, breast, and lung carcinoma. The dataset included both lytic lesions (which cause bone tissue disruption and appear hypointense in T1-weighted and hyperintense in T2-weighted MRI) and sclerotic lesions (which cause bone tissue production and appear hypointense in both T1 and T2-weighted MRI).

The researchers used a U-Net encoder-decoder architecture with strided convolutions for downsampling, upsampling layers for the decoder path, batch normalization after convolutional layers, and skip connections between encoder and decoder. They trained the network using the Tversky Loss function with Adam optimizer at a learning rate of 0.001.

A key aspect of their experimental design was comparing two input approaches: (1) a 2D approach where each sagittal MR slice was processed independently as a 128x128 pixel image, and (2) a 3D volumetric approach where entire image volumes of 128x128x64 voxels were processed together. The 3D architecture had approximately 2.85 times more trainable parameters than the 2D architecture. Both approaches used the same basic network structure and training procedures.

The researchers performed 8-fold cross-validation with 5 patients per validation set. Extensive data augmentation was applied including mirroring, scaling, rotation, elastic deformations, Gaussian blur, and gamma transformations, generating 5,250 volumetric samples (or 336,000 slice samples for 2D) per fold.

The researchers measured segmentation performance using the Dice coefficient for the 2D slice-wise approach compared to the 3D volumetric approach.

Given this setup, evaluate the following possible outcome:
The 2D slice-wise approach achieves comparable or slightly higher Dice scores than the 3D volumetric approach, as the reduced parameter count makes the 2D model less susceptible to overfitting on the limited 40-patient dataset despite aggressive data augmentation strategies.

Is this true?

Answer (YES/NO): YES